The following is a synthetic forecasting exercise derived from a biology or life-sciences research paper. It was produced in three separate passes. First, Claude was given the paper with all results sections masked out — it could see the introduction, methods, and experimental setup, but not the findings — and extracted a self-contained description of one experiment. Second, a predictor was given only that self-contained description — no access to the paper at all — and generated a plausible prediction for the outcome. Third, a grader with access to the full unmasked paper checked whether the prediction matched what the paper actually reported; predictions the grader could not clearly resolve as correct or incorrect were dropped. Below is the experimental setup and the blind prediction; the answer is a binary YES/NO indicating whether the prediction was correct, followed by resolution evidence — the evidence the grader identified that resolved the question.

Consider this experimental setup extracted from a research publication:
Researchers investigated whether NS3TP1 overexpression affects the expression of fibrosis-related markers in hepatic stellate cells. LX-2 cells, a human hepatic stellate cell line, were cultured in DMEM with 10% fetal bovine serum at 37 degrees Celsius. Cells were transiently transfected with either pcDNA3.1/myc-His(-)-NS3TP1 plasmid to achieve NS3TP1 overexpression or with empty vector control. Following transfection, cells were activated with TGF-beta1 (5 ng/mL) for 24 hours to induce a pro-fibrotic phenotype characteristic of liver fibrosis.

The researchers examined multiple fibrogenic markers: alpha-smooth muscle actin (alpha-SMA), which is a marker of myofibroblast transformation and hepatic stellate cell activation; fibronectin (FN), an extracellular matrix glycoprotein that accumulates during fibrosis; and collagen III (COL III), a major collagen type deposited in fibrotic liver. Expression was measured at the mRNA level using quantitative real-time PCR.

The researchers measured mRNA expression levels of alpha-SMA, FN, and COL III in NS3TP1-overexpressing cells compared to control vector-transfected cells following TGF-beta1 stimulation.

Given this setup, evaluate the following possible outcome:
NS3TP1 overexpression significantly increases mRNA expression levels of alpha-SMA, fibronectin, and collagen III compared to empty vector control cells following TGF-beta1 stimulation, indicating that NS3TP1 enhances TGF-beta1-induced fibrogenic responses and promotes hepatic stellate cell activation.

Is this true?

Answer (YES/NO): NO